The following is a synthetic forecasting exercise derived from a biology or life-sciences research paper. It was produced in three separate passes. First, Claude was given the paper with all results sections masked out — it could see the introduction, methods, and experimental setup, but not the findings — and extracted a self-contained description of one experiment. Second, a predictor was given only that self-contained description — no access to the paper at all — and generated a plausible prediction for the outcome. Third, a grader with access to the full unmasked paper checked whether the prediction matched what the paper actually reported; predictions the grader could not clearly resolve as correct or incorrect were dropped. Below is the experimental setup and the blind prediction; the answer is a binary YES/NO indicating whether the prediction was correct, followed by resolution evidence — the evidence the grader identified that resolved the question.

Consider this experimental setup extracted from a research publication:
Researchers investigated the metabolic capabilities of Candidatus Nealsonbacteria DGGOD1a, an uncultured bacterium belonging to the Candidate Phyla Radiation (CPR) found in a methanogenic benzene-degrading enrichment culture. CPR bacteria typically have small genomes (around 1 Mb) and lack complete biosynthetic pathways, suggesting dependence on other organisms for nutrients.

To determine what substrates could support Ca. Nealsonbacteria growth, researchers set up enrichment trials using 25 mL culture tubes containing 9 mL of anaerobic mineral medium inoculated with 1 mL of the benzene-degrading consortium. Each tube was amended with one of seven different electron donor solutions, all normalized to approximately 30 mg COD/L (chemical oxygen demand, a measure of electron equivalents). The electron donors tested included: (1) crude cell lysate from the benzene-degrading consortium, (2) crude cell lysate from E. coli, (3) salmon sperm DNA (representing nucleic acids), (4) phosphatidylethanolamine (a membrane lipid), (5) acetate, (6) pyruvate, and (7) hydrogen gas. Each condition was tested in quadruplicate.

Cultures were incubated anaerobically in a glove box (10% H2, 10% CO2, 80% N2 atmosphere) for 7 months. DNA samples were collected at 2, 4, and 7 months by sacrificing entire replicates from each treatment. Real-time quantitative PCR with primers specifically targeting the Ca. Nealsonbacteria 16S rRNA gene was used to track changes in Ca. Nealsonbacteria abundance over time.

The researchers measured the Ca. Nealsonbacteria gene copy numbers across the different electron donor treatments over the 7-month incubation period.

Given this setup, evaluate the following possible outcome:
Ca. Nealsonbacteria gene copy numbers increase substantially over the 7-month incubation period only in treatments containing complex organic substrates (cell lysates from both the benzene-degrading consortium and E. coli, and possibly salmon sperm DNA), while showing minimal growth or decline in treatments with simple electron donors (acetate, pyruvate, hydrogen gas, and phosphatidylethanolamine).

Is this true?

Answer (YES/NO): NO